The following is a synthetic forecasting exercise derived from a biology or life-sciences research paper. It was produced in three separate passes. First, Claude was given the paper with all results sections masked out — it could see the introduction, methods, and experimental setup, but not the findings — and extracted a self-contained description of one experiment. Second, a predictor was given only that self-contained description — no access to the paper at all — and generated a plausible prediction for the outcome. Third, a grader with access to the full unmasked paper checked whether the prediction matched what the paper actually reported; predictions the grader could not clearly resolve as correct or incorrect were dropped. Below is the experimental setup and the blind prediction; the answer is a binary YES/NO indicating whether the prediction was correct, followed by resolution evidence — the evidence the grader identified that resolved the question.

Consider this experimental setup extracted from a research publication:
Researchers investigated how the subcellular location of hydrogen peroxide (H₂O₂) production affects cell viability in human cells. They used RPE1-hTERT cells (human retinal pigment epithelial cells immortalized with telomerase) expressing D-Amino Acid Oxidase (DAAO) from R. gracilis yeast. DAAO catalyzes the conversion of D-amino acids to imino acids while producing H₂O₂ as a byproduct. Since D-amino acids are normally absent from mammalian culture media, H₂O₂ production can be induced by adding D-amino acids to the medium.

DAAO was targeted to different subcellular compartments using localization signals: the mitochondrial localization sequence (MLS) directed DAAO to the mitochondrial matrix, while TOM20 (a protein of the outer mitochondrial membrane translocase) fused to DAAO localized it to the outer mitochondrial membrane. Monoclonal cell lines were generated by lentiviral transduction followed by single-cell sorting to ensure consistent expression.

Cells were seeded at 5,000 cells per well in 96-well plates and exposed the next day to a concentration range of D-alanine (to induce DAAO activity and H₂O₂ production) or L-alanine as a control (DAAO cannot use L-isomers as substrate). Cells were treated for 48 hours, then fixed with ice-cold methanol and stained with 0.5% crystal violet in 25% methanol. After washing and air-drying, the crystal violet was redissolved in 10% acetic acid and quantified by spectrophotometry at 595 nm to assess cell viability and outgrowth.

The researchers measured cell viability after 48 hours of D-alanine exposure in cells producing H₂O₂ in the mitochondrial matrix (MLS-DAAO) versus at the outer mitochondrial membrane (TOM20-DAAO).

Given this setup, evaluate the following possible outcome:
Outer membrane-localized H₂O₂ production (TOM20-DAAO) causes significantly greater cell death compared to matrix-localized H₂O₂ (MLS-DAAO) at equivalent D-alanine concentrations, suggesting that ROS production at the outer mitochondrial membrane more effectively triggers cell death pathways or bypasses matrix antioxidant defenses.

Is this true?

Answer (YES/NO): NO